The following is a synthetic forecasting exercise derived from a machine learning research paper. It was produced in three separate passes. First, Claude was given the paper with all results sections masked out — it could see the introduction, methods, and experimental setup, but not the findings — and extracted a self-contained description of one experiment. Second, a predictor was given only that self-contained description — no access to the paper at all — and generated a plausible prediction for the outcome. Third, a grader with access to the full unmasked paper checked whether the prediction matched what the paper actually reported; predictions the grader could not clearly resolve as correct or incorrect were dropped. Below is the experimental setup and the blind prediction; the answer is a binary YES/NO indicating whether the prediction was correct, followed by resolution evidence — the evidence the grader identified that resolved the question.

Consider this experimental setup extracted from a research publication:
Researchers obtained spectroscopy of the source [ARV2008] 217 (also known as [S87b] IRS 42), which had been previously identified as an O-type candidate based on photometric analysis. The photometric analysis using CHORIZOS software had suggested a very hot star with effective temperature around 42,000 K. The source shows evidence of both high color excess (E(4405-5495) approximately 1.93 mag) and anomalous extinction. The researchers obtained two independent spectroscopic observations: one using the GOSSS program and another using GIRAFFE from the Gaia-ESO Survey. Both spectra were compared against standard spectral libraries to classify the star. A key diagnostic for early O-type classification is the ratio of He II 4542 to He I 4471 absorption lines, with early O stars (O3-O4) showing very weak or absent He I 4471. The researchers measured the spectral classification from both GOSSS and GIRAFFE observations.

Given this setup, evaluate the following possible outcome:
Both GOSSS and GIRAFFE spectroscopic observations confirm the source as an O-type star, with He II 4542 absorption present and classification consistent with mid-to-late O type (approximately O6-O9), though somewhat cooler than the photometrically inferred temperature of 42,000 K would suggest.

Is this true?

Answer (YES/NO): NO